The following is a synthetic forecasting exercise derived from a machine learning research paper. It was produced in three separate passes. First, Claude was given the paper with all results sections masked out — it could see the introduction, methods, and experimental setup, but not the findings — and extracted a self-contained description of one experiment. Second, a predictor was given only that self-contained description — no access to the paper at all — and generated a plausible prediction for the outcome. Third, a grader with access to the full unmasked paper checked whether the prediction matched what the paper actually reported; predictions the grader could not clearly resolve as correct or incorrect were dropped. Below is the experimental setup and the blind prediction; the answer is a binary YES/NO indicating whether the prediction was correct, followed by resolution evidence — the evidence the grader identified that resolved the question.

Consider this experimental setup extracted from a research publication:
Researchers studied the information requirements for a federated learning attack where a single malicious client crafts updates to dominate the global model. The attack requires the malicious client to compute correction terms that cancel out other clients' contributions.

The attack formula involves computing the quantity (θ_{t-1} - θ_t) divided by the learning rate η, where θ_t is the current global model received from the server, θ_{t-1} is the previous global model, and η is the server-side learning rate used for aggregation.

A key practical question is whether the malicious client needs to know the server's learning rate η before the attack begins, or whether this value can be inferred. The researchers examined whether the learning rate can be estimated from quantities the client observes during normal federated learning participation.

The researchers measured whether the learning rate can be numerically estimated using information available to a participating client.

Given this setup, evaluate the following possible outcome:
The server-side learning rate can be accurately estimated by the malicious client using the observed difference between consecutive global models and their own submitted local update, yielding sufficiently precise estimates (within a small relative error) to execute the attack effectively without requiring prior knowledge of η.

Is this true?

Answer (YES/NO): YES